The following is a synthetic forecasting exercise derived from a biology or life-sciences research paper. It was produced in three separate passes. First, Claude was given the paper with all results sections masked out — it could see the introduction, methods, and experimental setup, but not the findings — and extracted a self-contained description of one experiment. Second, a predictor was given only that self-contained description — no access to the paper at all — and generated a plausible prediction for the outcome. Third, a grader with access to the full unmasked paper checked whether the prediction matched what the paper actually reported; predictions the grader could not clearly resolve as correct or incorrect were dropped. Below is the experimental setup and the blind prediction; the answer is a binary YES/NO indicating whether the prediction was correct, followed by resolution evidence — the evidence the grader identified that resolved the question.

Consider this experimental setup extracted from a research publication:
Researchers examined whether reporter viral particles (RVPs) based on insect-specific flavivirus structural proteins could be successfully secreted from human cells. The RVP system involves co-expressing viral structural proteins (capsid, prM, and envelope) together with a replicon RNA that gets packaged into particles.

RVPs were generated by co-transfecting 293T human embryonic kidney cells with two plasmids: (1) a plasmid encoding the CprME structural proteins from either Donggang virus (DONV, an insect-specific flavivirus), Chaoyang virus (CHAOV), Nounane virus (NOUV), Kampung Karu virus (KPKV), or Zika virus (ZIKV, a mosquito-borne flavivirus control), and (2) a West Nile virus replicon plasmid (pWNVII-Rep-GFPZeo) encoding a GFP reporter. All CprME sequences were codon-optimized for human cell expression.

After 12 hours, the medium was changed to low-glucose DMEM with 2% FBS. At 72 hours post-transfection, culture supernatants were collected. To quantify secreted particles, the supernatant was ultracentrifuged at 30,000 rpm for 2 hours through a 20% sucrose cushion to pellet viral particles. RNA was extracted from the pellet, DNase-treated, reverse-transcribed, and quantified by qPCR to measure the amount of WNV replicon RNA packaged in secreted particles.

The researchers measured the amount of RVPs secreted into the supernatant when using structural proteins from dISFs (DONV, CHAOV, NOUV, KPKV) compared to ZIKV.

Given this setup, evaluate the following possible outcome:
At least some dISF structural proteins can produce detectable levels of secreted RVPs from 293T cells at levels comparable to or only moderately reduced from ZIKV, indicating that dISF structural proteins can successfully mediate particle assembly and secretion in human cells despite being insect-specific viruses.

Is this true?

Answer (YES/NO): YES